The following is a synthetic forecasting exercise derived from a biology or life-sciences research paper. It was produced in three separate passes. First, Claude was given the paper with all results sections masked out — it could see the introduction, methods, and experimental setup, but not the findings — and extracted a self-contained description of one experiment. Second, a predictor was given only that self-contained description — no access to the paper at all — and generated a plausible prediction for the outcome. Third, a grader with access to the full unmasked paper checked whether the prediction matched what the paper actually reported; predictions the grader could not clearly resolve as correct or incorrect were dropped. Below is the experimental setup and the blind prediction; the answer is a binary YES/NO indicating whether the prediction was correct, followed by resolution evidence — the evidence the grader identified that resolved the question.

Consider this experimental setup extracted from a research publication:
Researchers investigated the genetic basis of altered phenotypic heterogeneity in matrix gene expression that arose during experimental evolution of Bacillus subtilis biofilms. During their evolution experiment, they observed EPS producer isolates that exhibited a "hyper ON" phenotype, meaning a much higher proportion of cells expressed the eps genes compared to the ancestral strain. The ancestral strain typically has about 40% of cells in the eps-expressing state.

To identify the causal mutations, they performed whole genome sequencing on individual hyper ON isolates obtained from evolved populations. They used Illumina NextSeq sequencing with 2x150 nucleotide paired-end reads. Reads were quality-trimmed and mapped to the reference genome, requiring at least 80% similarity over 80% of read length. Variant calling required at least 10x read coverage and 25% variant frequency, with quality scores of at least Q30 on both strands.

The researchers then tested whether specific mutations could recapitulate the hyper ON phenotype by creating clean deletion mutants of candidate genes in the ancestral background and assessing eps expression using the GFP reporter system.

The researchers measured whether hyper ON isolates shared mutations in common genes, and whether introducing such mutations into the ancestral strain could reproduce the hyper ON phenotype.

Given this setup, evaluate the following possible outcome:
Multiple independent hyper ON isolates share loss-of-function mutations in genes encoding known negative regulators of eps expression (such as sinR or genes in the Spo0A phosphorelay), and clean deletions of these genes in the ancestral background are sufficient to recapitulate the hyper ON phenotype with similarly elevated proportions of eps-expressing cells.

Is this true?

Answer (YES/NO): NO